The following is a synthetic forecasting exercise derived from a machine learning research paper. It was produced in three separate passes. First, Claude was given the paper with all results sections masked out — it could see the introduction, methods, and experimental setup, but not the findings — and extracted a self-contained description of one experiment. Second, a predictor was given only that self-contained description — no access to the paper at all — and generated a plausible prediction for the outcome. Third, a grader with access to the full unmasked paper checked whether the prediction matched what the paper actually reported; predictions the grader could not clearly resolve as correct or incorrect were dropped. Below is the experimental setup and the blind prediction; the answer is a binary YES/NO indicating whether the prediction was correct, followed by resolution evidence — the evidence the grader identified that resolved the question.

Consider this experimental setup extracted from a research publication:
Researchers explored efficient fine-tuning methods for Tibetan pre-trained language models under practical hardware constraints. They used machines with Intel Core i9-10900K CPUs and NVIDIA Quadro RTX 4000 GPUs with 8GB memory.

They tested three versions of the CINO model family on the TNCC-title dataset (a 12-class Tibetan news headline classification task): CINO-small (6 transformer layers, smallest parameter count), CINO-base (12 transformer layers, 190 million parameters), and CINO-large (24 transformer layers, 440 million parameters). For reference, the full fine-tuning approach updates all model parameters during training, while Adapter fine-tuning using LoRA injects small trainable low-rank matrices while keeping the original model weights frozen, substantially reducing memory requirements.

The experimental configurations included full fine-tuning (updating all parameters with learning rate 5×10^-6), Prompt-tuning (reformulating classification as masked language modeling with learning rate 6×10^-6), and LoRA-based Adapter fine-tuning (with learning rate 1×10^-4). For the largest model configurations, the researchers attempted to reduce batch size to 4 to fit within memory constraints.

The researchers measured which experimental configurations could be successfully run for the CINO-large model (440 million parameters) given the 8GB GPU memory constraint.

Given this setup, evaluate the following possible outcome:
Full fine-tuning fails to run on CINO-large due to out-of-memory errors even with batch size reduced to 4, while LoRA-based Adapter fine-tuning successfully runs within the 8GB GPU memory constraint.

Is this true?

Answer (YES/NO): NO